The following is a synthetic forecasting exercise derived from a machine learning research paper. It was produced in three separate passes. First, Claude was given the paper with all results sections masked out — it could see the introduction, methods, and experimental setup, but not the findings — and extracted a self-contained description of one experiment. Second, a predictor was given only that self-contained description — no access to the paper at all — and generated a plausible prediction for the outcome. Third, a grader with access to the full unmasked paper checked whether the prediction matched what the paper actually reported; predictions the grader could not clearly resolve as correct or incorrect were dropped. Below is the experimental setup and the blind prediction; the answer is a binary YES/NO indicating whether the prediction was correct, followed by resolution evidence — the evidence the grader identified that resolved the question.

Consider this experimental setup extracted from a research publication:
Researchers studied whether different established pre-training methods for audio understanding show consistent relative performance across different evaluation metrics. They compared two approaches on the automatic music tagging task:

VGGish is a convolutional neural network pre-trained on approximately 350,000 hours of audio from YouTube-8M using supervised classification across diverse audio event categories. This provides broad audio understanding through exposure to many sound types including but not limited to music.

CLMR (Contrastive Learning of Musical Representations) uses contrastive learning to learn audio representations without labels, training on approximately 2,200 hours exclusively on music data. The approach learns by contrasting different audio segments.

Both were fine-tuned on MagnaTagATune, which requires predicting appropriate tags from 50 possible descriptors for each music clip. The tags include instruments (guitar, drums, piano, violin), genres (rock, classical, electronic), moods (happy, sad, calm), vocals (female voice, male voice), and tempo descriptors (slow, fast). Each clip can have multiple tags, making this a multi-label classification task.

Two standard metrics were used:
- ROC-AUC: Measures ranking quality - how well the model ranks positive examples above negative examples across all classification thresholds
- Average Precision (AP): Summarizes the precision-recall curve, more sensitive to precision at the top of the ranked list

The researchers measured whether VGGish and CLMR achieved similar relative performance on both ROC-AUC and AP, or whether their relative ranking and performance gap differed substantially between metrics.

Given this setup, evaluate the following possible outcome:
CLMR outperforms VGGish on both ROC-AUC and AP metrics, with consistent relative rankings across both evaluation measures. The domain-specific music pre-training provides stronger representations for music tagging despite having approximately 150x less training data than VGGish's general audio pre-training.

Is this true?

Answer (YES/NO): NO